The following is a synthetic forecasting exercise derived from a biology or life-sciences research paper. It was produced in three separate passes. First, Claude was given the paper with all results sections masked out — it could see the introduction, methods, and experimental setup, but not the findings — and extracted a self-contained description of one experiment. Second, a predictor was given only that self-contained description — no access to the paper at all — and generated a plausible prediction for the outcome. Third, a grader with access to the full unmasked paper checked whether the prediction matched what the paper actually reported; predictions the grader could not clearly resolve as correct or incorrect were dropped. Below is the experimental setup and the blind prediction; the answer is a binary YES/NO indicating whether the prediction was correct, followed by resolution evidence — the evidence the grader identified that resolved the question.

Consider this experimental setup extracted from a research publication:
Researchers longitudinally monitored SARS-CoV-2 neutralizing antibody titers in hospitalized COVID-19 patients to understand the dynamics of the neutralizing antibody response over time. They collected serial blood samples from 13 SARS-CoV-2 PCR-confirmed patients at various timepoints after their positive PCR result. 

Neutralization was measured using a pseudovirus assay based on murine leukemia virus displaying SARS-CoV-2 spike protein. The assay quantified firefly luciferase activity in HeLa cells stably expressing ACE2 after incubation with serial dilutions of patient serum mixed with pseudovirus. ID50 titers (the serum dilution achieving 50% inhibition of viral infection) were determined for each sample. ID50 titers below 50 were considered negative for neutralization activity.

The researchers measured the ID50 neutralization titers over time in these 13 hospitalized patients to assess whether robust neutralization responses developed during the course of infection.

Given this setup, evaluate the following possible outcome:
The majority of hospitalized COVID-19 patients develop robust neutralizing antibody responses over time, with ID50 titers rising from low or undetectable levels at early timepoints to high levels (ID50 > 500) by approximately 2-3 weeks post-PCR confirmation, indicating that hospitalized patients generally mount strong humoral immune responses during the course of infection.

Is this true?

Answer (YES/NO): YES